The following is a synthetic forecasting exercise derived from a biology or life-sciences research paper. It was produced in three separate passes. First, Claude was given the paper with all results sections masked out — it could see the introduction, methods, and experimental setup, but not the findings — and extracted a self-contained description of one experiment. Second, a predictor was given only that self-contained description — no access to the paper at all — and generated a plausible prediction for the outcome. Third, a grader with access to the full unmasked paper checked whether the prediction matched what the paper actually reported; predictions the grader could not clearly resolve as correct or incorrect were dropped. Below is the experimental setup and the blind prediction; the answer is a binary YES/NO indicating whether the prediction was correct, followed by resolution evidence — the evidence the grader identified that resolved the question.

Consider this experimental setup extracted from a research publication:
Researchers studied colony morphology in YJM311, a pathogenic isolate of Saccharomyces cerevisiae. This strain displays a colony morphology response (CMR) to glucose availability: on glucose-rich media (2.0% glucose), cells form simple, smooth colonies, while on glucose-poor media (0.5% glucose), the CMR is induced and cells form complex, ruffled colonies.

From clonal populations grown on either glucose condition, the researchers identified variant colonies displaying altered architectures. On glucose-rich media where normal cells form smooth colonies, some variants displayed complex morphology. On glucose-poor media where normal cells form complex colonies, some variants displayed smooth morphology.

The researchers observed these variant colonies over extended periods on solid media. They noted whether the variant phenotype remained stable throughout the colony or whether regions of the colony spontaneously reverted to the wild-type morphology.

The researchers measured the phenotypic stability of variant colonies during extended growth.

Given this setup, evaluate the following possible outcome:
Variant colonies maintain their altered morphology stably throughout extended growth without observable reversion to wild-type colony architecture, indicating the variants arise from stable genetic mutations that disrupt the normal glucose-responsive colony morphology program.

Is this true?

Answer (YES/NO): NO